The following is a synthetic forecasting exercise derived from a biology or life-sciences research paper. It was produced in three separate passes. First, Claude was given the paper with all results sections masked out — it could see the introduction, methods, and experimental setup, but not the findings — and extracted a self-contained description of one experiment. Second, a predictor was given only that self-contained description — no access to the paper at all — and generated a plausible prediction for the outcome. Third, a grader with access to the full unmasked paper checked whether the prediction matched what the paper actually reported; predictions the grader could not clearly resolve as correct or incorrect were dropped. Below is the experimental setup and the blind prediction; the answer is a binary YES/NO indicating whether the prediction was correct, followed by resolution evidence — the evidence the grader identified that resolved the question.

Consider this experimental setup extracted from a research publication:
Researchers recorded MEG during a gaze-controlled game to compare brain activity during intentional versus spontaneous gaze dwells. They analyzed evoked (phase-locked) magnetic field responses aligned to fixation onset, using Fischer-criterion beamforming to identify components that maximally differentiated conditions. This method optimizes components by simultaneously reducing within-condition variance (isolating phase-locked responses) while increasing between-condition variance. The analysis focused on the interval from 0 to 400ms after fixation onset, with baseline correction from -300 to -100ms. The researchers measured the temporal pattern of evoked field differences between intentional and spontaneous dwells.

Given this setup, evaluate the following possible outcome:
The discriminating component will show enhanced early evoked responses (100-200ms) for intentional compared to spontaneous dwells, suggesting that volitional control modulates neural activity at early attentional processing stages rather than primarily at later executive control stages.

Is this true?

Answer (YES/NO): NO